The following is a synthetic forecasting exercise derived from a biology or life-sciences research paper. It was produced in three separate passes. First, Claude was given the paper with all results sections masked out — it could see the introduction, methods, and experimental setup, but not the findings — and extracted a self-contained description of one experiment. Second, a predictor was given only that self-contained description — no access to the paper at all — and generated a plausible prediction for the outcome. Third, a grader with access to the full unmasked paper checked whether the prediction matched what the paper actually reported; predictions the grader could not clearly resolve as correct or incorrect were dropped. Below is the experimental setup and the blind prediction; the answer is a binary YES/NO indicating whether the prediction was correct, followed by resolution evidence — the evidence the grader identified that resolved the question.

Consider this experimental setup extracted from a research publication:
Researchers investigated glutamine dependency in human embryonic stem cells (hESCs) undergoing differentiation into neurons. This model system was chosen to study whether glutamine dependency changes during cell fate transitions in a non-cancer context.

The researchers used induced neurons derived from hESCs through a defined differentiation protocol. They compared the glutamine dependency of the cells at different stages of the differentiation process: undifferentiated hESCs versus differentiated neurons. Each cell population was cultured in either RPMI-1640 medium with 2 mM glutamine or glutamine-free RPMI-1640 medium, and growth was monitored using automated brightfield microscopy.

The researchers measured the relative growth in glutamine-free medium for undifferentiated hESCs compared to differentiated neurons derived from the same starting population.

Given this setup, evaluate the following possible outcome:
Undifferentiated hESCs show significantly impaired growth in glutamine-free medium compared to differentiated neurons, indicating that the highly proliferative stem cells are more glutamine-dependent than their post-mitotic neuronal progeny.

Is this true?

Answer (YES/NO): NO